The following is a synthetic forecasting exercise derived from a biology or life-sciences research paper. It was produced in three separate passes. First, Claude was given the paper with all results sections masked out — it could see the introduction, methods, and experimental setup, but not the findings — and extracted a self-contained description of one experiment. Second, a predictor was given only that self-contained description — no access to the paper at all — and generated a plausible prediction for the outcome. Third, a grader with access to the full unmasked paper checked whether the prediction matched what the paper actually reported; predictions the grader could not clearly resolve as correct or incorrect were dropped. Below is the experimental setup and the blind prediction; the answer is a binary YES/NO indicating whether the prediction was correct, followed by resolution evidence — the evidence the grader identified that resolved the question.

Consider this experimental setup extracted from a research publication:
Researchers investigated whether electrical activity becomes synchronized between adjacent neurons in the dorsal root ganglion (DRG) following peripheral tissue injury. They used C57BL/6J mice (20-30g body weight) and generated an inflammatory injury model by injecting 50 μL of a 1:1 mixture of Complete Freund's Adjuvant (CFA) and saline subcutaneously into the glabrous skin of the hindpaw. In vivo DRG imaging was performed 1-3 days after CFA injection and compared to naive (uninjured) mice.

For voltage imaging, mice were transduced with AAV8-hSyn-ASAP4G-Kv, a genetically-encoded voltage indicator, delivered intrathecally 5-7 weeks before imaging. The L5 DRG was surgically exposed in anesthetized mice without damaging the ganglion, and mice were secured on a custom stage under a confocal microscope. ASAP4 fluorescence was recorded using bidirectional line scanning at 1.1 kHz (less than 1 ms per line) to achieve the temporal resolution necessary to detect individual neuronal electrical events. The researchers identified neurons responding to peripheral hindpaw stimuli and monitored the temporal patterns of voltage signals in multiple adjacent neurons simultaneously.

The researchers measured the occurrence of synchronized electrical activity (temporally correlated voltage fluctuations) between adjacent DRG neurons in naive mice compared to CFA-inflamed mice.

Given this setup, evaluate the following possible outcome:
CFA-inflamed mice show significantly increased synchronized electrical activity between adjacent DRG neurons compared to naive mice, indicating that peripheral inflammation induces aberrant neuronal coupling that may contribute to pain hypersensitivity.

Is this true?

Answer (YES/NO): YES